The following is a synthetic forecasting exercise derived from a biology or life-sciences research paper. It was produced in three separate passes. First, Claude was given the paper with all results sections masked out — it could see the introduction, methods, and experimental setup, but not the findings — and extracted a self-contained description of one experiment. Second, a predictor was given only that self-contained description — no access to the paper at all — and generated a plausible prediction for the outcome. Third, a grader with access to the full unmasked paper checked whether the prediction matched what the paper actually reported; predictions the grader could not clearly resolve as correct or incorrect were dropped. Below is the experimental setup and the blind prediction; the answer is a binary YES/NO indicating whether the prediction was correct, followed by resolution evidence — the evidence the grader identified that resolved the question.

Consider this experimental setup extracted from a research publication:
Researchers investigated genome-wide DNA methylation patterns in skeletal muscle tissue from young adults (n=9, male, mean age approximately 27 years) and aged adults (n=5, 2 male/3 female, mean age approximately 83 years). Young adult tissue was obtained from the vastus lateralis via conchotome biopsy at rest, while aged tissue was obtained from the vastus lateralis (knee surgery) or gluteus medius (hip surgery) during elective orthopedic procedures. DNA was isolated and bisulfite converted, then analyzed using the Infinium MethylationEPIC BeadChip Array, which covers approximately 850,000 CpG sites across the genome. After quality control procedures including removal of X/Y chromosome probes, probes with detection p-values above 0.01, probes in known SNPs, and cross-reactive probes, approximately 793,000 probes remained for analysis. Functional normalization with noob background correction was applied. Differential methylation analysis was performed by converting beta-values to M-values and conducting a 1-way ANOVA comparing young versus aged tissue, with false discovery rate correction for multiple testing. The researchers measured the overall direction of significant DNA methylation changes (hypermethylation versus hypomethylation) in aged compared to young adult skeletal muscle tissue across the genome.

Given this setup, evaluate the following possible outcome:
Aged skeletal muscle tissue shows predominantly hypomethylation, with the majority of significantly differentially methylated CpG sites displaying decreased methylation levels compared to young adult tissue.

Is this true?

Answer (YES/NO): NO